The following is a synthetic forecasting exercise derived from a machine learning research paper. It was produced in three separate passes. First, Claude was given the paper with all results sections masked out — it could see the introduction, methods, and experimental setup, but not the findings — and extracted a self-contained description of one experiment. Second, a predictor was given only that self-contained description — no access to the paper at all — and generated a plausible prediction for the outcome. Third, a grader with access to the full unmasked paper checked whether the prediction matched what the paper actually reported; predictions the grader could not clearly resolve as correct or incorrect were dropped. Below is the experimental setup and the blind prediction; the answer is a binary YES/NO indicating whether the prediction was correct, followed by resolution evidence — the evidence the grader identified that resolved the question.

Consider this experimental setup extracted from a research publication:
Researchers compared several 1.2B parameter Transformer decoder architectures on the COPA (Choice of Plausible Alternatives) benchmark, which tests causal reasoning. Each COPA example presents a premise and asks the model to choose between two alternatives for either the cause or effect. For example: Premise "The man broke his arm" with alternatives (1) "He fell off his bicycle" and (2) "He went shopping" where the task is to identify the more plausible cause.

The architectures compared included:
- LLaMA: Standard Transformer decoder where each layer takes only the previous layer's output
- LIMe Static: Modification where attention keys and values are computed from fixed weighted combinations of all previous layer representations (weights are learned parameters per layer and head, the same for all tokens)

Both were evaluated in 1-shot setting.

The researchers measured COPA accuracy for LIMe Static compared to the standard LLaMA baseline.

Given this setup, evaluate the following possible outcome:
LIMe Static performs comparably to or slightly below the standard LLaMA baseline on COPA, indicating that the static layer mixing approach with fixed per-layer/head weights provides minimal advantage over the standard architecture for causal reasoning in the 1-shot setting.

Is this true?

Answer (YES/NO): YES